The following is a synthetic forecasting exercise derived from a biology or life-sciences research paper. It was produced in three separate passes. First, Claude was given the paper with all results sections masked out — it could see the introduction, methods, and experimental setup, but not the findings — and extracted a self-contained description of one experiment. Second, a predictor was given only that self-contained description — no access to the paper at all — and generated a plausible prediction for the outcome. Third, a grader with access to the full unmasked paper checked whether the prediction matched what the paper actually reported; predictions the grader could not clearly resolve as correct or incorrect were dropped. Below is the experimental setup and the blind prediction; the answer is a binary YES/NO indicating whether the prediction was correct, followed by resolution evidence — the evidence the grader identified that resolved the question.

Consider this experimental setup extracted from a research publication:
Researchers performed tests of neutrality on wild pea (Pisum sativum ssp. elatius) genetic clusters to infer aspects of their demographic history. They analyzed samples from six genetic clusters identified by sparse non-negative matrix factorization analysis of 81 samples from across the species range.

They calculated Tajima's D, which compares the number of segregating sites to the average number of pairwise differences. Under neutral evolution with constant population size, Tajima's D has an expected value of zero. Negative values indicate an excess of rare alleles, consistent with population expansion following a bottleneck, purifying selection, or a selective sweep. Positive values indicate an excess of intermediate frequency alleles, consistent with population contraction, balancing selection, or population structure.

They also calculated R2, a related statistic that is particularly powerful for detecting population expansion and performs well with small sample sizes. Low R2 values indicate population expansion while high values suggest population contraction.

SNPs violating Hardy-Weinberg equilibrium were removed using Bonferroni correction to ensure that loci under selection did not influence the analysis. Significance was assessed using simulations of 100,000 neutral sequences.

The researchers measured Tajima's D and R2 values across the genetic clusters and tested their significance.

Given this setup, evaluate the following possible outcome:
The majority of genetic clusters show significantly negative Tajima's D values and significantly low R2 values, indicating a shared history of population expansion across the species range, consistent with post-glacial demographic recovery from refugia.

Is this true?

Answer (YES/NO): NO